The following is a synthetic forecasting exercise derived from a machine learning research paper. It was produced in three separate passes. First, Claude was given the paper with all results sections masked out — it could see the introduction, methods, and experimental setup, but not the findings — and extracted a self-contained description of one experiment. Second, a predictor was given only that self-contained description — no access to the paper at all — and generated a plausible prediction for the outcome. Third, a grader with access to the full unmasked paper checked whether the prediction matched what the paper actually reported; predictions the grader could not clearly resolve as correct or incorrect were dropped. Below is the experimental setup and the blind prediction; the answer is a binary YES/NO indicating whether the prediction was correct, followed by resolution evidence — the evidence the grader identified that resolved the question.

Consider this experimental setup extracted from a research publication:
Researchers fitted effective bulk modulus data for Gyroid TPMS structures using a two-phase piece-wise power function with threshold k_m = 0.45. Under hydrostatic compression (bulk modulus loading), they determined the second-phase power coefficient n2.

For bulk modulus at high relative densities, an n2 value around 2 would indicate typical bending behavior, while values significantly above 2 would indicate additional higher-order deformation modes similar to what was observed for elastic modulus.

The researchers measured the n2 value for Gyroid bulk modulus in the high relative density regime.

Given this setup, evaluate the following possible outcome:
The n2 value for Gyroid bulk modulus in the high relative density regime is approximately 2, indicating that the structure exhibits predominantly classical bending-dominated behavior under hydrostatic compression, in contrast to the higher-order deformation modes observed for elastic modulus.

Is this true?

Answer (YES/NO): NO